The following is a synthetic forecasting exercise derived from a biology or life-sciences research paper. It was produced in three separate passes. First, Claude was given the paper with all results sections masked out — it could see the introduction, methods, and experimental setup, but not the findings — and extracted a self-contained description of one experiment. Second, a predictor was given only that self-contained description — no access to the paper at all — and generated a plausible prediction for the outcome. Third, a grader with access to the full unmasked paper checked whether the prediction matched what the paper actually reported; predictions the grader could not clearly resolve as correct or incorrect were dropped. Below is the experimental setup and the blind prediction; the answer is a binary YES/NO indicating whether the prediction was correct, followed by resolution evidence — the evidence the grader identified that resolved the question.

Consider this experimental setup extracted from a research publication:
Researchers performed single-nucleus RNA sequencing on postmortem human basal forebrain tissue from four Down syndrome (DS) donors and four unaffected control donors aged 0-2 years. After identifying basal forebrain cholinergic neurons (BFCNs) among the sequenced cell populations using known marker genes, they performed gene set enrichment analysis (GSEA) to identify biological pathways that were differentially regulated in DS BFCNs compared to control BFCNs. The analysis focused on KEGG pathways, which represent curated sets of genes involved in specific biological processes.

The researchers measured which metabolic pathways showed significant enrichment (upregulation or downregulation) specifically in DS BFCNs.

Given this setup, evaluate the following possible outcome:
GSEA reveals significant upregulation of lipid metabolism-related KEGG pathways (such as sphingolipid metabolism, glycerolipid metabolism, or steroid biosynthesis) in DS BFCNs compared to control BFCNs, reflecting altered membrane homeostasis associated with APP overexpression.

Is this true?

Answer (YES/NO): NO